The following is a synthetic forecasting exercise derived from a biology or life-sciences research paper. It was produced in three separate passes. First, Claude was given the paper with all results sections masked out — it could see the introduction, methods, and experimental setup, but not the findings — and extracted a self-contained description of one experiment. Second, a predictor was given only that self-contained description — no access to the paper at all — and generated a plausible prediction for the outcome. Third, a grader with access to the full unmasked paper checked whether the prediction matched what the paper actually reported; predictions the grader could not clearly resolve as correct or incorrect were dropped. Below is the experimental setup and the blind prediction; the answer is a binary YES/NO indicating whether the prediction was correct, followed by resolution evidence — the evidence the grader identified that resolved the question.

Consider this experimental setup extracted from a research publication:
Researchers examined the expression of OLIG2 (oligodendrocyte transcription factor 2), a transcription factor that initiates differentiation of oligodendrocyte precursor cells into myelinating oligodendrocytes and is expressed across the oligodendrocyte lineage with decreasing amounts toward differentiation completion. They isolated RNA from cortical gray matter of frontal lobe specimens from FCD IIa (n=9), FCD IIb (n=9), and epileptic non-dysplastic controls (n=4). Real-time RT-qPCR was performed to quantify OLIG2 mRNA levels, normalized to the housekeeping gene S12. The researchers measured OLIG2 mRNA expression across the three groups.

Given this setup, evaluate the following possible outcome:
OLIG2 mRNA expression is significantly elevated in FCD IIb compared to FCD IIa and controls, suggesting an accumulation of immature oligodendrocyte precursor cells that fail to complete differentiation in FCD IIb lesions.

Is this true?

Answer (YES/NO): NO